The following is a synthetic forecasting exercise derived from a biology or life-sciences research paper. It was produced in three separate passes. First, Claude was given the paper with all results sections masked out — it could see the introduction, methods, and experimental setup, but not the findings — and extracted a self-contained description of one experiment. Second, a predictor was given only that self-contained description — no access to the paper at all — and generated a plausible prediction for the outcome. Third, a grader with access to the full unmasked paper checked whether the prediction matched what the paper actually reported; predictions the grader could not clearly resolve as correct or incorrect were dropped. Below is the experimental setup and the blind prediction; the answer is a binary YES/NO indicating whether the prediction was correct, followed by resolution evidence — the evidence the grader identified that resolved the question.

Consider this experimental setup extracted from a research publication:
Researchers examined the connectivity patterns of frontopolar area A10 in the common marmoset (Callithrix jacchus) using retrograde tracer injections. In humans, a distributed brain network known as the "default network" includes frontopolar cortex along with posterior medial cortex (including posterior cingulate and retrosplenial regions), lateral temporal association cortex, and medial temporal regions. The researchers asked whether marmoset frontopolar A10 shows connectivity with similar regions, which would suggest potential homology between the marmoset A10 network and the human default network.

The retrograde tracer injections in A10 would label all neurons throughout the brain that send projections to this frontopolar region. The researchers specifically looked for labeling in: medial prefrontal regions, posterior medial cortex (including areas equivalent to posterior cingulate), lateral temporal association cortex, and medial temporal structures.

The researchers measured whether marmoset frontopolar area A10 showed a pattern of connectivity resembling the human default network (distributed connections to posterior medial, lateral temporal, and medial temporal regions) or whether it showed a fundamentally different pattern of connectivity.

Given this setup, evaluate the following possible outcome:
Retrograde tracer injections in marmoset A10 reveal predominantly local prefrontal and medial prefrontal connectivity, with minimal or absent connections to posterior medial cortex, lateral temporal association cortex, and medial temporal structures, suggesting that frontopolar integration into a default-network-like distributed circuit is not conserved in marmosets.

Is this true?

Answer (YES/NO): NO